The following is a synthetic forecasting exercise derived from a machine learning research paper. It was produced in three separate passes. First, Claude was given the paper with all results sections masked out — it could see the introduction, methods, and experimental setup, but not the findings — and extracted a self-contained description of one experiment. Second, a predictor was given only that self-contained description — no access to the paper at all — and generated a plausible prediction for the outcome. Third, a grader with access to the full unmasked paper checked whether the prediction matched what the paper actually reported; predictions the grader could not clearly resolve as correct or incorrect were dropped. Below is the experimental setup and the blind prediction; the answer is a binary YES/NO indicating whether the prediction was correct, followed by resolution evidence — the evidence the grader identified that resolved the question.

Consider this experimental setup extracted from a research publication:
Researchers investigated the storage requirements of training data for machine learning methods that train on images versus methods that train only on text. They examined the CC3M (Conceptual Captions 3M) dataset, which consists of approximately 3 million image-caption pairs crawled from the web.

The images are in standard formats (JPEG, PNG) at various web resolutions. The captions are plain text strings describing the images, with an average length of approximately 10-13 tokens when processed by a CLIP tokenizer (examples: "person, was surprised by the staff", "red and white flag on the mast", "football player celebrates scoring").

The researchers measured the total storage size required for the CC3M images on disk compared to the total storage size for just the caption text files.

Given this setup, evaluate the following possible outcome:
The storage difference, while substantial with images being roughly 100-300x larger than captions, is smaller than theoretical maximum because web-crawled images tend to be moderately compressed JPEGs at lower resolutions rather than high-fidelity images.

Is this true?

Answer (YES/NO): NO